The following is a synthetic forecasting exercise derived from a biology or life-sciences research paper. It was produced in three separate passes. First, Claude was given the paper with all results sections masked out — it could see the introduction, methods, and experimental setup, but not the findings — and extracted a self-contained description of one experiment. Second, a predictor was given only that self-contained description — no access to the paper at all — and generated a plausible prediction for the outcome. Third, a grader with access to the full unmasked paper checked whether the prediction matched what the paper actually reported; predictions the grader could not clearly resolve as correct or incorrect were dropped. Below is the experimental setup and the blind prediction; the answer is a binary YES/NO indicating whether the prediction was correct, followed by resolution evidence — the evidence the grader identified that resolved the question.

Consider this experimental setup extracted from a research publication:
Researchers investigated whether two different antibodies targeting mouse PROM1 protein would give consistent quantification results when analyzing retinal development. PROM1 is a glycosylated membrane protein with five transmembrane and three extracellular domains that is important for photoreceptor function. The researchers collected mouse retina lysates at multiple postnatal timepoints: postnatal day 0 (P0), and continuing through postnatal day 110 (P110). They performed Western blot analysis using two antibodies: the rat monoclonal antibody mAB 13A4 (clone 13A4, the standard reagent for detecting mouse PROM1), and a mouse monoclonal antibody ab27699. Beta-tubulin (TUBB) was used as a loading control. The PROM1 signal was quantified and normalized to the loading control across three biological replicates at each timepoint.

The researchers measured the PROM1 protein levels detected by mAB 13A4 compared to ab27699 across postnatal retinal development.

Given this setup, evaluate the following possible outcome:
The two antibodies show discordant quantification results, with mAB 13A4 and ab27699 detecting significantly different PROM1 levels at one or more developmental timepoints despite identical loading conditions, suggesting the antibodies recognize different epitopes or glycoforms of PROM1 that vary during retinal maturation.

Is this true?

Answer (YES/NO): YES